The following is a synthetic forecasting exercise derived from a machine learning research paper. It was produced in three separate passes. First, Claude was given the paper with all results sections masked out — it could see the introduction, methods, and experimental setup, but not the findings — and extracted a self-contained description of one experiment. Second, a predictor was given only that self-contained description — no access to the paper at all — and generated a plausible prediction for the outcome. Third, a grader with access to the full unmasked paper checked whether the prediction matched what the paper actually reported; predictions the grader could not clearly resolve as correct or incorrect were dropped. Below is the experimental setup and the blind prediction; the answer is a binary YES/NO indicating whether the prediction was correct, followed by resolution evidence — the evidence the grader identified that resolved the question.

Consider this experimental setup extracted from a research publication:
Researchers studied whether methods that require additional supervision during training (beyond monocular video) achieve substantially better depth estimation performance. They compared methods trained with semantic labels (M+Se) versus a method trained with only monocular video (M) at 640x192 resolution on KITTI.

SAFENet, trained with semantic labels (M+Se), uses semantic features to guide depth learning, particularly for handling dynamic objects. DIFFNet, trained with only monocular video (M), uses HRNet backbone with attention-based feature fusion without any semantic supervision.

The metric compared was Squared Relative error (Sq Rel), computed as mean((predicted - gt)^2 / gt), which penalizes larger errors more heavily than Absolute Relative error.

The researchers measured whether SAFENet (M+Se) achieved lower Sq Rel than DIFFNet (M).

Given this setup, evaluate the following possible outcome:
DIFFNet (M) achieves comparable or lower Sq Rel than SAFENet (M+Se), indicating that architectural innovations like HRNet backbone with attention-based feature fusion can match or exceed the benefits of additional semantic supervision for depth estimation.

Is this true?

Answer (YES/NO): YES